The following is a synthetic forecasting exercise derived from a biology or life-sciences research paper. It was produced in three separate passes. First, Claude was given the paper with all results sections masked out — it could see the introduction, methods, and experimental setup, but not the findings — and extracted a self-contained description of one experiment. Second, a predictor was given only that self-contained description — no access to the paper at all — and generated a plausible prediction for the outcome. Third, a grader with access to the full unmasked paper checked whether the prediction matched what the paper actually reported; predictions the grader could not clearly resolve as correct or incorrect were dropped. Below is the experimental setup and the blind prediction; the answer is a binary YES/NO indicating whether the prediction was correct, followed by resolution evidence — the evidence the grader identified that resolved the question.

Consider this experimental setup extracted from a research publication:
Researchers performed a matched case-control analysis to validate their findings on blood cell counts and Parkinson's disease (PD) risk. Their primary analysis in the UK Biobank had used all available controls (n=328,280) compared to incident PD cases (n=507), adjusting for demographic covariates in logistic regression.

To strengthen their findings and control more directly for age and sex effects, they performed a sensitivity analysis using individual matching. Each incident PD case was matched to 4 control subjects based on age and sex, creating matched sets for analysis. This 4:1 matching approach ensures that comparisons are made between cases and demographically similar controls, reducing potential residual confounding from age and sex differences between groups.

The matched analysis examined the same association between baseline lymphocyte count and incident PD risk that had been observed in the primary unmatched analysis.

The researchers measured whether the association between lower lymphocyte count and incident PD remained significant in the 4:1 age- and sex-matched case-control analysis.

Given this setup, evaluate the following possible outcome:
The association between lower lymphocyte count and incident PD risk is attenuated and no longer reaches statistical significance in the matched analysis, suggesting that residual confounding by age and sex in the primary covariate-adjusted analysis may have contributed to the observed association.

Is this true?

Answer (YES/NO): NO